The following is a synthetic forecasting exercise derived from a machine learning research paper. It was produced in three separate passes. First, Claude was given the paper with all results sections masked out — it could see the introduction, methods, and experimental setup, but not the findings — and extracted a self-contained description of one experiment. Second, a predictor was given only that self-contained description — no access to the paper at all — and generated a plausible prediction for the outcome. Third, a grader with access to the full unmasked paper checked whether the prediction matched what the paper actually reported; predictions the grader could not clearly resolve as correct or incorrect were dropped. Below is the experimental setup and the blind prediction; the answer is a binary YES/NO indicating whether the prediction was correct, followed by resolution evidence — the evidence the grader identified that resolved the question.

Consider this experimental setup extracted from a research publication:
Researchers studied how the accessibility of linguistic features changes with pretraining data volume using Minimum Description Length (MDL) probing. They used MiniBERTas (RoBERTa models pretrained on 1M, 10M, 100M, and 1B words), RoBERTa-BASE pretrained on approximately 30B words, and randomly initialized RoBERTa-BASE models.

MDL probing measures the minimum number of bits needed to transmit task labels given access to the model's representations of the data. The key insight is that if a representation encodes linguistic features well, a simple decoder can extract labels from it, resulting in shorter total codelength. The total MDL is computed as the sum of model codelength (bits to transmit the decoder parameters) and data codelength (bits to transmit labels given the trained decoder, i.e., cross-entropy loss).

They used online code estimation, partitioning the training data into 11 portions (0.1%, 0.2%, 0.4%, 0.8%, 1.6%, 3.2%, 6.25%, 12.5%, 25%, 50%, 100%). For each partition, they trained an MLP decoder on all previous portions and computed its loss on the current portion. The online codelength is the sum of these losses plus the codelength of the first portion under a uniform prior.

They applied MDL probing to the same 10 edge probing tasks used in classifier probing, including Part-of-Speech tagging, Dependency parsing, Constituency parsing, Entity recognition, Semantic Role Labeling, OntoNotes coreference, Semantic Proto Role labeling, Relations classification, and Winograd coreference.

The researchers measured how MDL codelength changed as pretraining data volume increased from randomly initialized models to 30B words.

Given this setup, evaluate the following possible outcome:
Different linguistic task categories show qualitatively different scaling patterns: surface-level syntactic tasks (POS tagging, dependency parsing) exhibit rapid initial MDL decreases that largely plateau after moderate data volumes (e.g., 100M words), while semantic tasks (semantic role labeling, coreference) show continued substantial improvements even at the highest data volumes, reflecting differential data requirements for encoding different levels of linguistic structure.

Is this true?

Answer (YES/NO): NO